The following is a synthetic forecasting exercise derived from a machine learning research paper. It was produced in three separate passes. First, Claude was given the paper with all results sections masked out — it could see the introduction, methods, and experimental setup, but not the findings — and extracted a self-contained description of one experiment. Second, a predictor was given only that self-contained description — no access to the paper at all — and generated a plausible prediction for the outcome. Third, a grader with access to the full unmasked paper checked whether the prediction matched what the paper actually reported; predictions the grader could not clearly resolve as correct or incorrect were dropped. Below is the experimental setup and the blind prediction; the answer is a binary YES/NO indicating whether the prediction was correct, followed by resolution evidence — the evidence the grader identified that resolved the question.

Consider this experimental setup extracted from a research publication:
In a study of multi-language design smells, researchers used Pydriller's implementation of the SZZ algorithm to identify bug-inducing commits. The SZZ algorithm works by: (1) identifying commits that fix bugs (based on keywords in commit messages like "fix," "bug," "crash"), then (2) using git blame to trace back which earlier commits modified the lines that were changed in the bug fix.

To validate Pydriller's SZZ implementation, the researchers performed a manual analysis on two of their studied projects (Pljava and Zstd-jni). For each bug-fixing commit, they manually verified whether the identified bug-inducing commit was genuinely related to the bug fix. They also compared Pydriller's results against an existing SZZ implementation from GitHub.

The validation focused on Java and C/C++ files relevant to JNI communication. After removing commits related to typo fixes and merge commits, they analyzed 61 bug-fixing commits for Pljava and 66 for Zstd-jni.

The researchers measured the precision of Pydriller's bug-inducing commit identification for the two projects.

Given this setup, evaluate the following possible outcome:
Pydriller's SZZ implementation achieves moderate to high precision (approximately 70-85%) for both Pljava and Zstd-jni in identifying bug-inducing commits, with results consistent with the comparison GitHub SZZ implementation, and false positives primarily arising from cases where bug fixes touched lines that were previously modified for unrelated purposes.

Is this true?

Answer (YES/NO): NO